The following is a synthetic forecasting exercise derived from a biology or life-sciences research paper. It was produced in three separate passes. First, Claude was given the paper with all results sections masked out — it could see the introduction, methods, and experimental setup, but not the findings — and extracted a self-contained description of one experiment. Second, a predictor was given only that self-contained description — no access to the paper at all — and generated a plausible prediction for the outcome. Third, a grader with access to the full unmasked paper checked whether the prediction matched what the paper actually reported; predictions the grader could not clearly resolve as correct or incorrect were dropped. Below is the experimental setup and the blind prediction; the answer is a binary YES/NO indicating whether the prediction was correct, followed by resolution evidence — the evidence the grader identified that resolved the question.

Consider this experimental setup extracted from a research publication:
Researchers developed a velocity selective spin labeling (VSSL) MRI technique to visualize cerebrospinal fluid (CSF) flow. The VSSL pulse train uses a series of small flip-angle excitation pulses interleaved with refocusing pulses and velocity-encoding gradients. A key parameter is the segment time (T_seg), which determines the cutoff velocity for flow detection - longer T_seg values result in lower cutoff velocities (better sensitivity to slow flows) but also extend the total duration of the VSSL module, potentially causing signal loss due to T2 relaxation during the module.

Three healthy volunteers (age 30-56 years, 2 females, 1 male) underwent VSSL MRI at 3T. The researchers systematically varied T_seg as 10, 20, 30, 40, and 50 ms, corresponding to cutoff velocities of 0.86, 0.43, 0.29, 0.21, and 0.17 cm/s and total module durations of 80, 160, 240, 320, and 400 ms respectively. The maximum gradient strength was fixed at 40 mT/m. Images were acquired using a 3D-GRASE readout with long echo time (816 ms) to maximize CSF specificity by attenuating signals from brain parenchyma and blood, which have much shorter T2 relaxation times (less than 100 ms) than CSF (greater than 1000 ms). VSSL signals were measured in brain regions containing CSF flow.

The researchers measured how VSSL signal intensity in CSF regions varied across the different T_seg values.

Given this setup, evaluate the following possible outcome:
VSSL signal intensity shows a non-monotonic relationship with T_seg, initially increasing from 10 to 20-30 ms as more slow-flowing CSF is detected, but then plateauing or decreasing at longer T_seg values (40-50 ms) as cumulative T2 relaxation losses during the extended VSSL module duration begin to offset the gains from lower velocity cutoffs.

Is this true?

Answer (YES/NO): NO